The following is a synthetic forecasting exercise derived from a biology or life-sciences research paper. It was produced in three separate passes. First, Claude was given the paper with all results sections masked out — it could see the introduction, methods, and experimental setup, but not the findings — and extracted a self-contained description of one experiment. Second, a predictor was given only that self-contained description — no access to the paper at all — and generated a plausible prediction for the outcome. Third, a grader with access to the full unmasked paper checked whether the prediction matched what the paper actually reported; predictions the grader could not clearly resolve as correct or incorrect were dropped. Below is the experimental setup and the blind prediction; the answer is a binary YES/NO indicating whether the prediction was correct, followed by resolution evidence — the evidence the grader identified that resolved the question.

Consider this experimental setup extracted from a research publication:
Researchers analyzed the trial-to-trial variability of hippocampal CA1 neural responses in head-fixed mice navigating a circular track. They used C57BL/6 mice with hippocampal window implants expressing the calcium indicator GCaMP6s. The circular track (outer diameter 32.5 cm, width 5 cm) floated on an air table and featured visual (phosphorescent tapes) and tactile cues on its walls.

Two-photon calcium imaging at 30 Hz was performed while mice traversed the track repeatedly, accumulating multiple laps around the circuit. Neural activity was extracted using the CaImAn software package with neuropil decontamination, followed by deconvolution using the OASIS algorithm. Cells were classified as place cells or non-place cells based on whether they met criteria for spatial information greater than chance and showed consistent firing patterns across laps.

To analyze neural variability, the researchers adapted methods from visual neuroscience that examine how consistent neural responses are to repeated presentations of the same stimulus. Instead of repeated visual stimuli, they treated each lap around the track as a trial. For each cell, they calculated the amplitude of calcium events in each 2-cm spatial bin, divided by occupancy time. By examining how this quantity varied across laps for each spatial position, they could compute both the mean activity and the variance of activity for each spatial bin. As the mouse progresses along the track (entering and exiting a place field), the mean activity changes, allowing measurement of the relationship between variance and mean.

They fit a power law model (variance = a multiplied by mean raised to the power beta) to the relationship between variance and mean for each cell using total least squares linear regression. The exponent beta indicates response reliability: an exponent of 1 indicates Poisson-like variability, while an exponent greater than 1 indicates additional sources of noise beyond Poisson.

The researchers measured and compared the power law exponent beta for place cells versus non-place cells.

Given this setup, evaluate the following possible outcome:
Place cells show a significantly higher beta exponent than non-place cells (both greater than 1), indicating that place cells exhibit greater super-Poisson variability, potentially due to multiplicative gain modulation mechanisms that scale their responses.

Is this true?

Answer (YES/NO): NO